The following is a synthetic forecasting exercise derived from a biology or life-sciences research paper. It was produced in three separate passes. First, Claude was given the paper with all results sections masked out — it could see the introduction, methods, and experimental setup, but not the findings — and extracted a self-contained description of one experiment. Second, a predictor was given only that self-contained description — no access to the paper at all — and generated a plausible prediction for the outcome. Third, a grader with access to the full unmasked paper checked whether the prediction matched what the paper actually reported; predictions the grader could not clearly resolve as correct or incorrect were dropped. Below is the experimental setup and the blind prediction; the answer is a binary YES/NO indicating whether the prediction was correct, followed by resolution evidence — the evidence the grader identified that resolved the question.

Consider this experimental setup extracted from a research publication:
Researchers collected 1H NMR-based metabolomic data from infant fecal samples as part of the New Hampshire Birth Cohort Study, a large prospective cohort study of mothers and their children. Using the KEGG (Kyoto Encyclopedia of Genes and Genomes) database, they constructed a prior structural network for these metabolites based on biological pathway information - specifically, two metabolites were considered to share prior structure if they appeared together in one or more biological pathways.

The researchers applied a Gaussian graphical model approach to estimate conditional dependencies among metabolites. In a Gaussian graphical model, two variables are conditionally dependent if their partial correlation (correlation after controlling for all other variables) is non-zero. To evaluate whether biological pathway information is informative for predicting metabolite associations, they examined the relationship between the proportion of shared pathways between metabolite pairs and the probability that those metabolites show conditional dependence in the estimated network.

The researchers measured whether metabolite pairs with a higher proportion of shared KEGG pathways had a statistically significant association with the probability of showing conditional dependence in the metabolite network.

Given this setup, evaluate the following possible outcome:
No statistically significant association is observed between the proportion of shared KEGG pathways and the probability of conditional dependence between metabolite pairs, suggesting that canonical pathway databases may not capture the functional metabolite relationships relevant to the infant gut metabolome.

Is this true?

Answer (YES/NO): NO